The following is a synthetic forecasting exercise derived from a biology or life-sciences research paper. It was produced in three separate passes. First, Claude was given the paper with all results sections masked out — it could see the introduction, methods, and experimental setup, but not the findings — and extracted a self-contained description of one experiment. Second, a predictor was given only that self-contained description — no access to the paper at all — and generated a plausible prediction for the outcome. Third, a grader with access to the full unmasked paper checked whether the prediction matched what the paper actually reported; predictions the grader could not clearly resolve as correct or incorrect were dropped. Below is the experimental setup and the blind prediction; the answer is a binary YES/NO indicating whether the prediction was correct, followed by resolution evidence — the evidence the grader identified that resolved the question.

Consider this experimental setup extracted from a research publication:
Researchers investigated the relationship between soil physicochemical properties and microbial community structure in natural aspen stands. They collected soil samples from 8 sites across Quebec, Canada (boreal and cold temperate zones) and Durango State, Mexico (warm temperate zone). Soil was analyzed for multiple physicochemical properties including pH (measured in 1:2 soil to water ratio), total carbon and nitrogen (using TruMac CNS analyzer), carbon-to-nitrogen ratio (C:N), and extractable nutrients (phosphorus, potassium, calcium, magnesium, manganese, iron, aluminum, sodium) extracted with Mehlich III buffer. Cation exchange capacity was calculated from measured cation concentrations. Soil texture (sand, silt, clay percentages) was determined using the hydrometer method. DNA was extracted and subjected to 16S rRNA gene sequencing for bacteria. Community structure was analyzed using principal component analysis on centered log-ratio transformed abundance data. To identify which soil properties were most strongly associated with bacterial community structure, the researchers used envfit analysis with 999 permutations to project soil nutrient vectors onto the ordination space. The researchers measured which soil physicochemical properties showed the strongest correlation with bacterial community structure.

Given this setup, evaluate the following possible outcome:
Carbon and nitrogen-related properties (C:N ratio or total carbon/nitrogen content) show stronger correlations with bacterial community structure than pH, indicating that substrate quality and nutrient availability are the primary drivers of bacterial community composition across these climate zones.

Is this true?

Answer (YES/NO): NO